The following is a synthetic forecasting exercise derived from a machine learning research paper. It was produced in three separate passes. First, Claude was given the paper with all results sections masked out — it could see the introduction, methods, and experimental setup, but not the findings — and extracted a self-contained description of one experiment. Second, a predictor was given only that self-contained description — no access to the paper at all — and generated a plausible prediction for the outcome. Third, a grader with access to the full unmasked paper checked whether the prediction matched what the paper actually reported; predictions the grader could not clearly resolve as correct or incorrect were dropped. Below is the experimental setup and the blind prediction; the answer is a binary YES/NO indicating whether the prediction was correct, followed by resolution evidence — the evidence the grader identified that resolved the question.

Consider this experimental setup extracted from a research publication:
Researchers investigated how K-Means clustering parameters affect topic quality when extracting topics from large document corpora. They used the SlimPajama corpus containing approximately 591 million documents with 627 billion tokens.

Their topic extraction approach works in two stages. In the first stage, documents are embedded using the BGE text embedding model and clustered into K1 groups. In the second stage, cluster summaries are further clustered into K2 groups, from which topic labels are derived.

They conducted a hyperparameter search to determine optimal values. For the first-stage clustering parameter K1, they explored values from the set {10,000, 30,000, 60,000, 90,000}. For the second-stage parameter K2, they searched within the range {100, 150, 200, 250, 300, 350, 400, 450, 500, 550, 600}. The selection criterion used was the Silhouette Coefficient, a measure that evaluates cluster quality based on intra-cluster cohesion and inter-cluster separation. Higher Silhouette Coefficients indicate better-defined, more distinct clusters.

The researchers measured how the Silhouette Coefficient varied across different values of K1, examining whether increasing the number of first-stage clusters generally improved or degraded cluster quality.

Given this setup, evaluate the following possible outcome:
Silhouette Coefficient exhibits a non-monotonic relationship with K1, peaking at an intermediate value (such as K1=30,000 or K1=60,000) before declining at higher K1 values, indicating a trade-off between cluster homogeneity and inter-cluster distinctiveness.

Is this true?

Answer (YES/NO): NO